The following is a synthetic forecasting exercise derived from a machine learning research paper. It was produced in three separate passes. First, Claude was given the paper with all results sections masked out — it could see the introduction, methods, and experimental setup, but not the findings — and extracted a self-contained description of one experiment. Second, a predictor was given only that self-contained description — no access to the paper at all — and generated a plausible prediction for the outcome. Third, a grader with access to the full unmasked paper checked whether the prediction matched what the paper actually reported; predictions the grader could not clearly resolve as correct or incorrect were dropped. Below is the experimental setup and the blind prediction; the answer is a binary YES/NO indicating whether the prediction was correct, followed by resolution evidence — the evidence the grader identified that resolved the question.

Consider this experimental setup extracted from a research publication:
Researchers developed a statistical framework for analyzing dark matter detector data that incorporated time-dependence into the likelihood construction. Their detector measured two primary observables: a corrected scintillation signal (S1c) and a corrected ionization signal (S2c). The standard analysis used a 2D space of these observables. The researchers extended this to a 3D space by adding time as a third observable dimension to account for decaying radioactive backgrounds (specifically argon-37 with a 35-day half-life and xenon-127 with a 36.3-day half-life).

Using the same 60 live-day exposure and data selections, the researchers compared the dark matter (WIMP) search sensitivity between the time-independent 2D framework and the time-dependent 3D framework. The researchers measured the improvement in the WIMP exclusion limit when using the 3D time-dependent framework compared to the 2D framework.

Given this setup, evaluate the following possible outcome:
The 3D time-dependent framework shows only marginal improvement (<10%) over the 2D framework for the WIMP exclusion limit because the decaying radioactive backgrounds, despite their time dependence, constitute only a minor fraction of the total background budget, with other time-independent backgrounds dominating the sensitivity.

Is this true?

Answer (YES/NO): YES